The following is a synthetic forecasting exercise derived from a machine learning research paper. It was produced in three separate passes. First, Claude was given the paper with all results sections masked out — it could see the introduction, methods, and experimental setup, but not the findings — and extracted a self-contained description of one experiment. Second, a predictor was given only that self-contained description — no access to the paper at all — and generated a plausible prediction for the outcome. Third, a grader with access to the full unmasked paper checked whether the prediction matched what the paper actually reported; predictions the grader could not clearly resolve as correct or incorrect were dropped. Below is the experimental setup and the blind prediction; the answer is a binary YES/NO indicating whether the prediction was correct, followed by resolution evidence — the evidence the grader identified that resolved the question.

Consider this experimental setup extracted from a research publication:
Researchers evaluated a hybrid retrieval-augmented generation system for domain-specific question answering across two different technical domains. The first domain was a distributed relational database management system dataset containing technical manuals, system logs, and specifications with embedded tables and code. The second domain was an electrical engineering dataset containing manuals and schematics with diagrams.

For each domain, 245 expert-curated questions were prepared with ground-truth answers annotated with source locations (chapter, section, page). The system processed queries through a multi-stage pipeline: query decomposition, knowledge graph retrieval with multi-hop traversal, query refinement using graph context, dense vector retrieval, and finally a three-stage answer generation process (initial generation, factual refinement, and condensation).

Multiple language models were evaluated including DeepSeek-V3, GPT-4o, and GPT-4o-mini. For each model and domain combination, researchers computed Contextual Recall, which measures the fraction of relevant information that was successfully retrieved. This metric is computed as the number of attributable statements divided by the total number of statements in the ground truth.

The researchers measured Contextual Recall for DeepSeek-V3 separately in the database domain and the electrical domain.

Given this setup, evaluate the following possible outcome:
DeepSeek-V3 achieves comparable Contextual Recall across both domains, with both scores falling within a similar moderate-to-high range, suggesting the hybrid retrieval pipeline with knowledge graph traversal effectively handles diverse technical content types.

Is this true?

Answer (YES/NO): NO